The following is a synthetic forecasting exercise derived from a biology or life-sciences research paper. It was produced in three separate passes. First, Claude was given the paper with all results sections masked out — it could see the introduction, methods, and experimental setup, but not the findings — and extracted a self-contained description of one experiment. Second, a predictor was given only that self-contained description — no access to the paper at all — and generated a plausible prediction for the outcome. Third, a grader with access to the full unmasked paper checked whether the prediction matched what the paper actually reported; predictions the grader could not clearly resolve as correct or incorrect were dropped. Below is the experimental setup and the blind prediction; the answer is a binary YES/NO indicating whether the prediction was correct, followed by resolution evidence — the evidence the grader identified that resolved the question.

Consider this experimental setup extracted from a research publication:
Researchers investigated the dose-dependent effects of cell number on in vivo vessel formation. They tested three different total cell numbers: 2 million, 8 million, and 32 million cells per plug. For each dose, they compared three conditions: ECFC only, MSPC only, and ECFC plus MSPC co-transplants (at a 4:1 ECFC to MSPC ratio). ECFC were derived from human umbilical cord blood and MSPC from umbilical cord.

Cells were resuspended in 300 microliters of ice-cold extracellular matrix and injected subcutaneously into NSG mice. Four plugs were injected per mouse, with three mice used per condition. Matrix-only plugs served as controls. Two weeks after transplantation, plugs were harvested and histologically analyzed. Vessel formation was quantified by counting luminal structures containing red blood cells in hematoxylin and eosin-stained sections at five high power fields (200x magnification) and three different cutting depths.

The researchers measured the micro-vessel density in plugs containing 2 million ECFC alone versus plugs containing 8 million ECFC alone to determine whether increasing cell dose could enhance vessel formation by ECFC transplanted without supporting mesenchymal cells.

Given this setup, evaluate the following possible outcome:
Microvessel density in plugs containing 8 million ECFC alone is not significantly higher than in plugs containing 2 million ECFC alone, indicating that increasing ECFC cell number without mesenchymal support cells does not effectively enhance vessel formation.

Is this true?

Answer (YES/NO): NO